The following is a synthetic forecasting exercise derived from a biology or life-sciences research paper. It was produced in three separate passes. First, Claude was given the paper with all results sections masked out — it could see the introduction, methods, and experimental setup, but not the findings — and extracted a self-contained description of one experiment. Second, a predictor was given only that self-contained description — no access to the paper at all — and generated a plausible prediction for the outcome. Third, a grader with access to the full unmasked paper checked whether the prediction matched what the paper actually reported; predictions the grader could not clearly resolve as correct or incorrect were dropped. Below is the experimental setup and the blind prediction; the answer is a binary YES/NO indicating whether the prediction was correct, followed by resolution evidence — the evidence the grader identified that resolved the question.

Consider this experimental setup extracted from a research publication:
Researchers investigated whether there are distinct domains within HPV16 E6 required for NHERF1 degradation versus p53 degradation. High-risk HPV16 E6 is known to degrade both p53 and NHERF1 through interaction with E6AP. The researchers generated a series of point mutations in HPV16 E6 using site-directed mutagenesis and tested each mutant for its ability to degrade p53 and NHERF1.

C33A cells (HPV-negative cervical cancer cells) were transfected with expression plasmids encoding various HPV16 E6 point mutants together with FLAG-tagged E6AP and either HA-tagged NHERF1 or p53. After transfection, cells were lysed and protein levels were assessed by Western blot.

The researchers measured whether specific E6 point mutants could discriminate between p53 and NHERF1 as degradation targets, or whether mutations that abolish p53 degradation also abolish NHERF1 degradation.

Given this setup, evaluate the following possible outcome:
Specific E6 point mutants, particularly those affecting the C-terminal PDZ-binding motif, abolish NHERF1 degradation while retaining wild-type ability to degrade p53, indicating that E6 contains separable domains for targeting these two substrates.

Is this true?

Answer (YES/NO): NO